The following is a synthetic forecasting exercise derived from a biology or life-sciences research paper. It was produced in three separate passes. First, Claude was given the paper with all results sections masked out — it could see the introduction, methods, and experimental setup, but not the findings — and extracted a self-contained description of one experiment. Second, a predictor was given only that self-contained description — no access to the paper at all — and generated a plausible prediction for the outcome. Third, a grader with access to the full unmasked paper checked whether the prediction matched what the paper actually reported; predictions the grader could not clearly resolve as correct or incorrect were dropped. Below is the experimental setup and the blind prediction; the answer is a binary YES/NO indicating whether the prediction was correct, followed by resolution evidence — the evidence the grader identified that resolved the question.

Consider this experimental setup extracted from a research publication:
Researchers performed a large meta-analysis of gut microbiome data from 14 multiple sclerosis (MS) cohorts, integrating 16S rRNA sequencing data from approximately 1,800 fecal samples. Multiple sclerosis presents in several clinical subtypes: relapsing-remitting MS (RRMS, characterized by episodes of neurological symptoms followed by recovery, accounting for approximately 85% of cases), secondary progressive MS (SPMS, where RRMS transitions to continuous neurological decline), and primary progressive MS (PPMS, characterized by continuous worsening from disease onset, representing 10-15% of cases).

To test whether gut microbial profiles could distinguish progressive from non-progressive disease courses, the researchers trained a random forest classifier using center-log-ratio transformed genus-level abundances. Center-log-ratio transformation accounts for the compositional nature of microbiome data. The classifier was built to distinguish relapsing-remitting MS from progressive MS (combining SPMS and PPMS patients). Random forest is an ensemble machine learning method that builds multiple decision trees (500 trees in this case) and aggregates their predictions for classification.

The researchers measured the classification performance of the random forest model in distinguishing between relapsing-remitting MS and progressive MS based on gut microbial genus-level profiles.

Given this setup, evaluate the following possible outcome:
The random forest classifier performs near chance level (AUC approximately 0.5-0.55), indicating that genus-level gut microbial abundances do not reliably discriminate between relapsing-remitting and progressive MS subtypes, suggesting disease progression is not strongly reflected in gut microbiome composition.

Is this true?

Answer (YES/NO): NO